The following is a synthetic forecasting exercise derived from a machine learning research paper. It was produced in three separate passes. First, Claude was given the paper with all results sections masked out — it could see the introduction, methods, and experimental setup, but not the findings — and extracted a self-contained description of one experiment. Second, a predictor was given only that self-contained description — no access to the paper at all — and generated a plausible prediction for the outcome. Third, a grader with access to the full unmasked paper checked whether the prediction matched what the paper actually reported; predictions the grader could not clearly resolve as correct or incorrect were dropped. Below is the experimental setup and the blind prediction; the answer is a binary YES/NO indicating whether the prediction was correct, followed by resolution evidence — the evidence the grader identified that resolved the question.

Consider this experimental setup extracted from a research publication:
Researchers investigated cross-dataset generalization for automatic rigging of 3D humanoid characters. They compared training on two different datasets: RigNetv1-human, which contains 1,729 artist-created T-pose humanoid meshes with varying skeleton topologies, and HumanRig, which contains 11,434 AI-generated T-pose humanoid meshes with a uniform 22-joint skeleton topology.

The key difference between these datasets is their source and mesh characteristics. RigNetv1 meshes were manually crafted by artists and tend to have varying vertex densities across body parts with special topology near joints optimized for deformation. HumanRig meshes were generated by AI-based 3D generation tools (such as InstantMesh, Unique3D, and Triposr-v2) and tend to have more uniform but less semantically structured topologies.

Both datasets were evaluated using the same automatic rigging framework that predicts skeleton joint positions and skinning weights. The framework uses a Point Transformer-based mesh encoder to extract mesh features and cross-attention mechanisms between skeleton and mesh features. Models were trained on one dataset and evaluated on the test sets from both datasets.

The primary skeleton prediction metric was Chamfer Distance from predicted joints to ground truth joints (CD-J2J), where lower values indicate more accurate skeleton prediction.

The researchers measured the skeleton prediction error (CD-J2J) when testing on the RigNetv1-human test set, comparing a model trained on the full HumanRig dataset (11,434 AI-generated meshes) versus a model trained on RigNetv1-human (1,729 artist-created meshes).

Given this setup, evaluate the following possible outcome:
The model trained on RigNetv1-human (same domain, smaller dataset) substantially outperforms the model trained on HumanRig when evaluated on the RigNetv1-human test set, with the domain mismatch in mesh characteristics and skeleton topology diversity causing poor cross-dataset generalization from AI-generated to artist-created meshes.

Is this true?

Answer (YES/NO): NO